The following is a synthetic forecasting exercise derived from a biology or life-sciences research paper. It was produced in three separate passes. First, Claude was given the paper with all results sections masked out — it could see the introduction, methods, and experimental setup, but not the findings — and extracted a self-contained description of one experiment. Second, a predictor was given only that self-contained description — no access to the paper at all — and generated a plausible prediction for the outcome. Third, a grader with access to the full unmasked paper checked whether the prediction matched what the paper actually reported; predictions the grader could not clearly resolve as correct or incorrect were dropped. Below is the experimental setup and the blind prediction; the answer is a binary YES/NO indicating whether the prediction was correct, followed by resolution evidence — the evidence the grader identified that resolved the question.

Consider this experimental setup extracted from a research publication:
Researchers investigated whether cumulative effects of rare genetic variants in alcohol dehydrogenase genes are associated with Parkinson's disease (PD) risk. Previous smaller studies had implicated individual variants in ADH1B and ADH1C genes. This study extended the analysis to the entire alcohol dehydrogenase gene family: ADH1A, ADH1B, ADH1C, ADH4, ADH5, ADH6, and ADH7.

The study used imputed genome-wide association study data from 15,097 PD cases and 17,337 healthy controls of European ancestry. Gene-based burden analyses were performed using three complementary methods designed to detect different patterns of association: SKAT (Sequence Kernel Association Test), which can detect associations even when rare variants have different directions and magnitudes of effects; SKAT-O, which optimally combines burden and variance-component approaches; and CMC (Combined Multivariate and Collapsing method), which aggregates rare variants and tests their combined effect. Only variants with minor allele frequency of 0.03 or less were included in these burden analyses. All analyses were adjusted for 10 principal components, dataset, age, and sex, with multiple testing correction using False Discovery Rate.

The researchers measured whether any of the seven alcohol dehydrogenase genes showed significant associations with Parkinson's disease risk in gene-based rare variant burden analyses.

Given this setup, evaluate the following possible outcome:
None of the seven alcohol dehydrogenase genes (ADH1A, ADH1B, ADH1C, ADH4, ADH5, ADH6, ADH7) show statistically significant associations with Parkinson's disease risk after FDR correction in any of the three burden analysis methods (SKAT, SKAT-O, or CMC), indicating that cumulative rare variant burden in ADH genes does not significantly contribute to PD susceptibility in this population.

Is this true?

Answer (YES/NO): YES